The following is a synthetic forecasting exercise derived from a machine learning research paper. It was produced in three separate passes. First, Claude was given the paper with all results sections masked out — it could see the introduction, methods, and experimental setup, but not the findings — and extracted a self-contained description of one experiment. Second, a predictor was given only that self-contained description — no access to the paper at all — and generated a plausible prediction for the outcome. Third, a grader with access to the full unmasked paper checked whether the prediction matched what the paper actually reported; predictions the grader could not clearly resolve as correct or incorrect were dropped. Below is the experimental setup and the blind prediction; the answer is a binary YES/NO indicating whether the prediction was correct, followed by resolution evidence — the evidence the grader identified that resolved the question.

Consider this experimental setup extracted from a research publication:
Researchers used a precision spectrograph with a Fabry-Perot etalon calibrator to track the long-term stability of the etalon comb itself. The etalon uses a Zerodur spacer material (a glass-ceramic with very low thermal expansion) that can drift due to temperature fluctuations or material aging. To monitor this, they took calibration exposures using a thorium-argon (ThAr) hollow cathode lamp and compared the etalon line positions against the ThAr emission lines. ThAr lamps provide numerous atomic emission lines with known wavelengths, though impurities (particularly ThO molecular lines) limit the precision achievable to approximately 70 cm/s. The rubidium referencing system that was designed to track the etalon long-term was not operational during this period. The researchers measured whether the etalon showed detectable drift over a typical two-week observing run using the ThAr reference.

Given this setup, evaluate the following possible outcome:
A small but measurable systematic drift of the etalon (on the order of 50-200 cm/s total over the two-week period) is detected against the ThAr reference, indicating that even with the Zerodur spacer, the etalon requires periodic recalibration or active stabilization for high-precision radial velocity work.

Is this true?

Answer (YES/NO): NO